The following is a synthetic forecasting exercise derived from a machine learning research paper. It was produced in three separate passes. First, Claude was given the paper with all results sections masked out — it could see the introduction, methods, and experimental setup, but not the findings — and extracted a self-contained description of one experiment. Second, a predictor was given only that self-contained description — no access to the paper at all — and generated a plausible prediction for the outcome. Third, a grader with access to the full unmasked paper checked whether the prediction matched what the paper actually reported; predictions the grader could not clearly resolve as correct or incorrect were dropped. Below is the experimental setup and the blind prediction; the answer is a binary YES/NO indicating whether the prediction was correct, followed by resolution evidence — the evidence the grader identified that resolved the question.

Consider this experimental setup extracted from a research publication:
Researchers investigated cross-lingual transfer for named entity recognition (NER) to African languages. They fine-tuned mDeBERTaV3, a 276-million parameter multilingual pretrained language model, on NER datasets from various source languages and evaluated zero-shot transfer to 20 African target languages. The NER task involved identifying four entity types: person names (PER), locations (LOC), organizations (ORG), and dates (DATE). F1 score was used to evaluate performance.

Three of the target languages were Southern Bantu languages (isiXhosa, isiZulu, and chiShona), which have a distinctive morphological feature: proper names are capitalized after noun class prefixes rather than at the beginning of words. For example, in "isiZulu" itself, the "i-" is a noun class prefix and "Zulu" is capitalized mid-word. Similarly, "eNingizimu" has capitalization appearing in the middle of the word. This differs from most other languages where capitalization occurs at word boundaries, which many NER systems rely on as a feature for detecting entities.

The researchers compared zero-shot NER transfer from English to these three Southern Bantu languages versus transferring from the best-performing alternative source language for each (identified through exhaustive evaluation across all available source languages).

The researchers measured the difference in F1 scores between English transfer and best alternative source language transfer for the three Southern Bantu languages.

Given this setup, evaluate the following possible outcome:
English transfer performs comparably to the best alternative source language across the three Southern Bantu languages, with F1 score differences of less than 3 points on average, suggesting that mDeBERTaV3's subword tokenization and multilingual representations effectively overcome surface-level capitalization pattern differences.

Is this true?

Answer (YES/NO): NO